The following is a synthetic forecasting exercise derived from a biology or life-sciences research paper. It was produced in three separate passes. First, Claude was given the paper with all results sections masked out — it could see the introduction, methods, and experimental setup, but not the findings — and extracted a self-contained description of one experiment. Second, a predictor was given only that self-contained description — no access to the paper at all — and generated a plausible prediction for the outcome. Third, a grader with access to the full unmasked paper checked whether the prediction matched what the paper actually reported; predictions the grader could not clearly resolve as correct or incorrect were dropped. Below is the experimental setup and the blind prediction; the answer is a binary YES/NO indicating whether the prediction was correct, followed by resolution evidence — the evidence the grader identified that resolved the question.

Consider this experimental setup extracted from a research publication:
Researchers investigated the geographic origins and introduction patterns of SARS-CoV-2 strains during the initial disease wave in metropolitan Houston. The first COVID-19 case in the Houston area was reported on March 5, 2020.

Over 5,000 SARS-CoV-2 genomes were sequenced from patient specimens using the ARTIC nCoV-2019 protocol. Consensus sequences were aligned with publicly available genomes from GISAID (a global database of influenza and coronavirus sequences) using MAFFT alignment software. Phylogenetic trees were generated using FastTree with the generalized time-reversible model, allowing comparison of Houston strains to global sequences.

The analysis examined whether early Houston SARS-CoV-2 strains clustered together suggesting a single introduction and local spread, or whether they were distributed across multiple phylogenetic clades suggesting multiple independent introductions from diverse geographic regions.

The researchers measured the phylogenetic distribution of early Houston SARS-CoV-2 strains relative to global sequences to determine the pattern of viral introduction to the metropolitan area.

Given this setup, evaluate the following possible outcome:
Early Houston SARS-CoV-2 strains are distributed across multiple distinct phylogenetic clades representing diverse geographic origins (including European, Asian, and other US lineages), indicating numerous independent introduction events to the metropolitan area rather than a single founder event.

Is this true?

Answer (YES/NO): YES